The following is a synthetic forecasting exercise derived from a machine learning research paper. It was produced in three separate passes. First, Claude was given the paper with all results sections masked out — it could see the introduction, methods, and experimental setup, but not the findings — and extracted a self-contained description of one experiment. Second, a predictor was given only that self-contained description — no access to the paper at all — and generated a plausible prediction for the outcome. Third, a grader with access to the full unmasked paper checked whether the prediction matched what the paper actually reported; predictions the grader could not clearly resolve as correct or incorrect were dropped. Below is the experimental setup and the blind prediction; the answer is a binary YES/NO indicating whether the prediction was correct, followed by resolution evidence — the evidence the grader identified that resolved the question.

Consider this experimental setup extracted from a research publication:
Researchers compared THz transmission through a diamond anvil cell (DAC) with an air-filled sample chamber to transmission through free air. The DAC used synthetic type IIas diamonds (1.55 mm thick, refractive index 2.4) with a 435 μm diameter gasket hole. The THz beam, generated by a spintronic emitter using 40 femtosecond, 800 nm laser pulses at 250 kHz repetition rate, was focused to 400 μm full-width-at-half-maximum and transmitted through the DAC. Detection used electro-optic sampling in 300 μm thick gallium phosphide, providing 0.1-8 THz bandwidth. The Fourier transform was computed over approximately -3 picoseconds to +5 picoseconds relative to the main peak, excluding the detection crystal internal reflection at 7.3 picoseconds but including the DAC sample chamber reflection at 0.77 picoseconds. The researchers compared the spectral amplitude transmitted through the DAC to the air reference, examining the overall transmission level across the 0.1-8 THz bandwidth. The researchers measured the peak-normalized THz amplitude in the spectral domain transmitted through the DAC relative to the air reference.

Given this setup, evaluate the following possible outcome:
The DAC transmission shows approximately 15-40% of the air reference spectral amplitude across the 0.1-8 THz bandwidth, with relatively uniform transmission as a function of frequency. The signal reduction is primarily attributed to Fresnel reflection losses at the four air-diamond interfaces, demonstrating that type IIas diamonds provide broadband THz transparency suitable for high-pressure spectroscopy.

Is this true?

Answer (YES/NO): NO